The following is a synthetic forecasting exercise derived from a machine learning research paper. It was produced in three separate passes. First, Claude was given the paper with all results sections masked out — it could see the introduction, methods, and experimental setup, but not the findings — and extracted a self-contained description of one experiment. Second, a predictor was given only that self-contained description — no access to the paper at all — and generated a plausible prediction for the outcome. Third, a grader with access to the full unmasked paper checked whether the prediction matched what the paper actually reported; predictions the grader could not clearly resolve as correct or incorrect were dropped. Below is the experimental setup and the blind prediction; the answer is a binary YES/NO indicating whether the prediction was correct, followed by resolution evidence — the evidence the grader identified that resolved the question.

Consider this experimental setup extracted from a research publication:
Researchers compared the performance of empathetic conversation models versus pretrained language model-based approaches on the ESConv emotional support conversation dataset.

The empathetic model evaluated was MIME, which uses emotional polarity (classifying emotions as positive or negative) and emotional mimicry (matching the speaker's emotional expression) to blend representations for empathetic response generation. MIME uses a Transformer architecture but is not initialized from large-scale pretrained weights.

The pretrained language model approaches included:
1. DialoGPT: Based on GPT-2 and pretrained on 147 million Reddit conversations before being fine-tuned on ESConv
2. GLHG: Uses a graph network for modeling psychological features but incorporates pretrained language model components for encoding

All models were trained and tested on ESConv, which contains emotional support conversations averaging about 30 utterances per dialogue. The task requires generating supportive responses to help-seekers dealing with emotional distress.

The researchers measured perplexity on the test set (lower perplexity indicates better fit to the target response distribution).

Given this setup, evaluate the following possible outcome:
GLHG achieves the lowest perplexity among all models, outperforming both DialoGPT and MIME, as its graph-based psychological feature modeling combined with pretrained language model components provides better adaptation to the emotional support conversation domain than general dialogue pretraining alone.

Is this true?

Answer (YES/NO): NO